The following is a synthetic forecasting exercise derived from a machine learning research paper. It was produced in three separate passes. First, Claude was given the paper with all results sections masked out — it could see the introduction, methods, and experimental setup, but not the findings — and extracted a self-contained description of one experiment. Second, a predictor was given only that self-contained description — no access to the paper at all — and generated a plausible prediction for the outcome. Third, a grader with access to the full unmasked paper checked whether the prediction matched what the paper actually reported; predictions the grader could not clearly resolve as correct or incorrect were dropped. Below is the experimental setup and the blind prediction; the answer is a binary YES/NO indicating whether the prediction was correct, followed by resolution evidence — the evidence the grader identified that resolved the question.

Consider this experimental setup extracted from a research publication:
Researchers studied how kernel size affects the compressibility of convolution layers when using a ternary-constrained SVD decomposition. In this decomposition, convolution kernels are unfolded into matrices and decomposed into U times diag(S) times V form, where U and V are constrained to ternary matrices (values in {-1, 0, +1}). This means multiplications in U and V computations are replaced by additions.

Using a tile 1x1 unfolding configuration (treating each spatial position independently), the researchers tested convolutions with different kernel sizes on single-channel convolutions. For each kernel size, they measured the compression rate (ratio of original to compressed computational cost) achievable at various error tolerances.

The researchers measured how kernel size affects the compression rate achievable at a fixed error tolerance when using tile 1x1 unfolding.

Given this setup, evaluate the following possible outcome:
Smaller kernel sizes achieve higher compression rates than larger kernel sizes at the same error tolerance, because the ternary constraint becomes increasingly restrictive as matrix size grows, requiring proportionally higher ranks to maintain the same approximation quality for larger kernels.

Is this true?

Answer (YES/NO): NO